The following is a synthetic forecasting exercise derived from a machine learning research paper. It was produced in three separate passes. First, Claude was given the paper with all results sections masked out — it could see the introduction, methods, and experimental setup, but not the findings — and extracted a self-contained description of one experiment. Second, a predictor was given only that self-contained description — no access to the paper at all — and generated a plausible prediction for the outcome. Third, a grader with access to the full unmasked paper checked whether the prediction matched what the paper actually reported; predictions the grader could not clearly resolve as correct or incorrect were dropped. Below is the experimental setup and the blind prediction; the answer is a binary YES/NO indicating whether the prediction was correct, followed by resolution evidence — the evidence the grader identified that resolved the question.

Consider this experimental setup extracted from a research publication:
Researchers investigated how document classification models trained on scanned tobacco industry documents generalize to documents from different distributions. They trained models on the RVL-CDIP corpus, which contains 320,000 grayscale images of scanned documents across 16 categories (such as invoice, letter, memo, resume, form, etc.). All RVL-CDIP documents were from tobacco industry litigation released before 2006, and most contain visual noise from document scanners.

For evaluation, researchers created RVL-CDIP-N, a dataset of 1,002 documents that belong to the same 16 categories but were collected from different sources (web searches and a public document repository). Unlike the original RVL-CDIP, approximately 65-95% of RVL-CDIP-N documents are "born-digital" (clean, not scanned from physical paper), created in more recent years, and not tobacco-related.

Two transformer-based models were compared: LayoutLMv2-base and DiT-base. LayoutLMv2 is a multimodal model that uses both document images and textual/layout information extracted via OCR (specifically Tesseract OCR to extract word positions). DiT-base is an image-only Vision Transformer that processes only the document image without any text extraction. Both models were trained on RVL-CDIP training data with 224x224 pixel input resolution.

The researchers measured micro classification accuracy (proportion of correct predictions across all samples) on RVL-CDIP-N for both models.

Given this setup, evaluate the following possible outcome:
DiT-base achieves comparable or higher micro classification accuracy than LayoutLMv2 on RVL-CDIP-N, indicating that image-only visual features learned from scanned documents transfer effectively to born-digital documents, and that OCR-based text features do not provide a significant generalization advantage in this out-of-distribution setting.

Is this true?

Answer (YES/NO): YES